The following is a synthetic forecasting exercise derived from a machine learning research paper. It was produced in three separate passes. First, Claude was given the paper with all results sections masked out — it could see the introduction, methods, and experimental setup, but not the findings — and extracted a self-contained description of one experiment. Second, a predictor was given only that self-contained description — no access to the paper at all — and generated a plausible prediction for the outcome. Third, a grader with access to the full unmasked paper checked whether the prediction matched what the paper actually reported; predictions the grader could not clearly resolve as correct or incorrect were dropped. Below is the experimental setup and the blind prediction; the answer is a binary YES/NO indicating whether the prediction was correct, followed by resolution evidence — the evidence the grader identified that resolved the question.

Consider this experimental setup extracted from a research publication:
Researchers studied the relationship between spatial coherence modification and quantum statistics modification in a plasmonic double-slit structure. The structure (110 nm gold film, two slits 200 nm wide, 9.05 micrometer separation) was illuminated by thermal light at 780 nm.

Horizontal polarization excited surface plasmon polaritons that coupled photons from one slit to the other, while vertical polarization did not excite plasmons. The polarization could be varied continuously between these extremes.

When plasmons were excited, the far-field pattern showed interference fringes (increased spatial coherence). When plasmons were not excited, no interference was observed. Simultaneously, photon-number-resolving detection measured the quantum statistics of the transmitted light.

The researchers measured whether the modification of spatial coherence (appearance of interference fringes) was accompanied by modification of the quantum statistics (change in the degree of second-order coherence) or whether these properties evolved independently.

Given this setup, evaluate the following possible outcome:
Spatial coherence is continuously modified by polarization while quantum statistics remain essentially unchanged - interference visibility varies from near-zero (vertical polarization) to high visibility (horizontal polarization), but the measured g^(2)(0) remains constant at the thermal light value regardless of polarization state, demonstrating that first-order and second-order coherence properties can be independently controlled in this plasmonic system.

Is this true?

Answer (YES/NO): NO